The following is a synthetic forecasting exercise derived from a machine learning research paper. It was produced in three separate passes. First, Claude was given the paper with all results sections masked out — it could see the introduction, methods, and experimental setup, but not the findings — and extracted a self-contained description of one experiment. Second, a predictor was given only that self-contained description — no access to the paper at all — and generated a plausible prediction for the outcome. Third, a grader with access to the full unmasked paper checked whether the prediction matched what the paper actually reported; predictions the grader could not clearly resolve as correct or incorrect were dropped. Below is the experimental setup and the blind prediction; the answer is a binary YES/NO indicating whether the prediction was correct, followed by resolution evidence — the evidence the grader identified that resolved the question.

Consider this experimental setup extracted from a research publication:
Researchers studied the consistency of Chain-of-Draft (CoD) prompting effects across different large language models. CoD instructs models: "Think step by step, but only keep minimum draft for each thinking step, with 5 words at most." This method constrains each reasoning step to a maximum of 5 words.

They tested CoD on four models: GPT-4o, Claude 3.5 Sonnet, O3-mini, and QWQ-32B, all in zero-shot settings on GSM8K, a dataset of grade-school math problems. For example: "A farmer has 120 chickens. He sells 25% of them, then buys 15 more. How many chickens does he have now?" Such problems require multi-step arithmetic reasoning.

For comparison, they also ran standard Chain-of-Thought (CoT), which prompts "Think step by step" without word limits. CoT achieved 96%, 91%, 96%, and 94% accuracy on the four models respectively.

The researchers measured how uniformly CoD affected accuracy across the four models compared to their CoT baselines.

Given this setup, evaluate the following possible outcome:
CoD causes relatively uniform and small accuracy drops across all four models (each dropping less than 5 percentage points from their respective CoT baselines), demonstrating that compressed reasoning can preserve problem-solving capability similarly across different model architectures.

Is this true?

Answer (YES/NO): NO